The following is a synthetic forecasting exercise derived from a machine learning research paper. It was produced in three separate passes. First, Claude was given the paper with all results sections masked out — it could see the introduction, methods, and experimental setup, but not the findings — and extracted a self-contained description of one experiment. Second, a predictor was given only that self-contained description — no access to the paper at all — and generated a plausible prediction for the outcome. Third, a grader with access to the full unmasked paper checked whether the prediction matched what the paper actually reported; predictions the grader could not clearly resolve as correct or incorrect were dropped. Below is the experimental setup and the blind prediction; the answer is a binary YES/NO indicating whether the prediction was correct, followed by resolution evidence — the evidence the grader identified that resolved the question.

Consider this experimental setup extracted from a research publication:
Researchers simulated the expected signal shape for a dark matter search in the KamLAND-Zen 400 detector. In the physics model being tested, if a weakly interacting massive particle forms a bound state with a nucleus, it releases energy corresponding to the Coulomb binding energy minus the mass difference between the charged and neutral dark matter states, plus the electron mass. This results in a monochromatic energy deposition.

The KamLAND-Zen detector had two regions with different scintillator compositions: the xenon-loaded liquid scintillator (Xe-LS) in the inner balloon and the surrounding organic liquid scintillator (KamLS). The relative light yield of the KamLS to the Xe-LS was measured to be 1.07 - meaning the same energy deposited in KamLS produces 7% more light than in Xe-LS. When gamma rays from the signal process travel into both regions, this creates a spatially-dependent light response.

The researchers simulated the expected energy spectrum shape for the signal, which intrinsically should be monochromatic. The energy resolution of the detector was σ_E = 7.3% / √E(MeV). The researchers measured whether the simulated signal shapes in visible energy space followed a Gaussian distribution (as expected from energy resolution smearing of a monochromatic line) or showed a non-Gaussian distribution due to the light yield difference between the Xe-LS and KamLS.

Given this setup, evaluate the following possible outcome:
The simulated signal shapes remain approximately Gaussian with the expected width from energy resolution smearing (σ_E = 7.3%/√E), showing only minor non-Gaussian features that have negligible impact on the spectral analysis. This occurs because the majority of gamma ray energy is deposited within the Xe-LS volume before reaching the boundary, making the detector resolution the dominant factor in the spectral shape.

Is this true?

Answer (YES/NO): NO